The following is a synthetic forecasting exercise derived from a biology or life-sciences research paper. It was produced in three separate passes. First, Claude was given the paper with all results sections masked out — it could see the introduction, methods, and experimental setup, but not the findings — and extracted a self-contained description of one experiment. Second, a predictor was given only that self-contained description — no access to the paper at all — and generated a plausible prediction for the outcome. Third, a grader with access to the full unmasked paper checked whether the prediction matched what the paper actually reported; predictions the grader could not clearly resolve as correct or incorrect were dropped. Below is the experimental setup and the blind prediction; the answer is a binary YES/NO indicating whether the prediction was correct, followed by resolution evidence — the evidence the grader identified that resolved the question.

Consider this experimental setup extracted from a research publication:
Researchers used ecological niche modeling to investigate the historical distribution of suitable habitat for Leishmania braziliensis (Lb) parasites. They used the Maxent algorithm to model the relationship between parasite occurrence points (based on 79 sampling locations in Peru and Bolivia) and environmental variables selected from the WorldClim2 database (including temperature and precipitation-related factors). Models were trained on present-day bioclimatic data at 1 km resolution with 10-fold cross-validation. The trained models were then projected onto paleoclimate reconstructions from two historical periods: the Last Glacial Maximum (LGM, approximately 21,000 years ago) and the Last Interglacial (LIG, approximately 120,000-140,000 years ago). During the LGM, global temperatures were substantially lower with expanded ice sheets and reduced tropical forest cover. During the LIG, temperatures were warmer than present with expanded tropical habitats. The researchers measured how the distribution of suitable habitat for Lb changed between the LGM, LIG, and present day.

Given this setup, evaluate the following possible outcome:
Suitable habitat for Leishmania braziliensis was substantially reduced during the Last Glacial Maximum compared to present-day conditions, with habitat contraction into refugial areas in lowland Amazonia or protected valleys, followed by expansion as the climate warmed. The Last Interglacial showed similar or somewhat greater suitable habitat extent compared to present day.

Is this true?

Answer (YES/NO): NO